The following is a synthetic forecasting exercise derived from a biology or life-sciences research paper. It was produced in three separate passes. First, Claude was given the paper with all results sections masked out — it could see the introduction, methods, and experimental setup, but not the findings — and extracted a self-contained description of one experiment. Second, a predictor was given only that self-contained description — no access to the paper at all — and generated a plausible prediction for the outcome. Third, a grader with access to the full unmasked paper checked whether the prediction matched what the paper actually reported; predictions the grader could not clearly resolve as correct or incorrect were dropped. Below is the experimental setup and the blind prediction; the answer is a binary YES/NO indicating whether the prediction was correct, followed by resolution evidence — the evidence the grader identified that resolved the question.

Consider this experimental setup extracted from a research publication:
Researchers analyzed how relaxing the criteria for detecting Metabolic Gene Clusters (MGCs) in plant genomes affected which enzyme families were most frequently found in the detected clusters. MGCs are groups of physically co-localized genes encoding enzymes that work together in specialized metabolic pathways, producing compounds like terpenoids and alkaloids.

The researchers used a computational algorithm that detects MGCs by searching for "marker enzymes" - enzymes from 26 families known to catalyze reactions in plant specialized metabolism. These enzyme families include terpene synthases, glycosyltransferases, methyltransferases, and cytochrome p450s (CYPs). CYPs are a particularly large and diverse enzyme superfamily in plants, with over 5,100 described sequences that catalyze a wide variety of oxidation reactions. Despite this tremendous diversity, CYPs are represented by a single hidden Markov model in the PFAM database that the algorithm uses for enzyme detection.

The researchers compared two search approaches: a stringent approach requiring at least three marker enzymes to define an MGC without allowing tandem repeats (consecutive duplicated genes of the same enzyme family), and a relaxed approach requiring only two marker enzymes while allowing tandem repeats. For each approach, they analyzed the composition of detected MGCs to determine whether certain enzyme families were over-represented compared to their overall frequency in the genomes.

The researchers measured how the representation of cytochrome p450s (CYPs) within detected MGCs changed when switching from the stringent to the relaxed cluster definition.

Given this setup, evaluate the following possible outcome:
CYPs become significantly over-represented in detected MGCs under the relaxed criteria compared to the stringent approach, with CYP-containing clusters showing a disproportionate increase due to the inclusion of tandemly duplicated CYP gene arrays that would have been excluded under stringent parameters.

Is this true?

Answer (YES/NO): YES